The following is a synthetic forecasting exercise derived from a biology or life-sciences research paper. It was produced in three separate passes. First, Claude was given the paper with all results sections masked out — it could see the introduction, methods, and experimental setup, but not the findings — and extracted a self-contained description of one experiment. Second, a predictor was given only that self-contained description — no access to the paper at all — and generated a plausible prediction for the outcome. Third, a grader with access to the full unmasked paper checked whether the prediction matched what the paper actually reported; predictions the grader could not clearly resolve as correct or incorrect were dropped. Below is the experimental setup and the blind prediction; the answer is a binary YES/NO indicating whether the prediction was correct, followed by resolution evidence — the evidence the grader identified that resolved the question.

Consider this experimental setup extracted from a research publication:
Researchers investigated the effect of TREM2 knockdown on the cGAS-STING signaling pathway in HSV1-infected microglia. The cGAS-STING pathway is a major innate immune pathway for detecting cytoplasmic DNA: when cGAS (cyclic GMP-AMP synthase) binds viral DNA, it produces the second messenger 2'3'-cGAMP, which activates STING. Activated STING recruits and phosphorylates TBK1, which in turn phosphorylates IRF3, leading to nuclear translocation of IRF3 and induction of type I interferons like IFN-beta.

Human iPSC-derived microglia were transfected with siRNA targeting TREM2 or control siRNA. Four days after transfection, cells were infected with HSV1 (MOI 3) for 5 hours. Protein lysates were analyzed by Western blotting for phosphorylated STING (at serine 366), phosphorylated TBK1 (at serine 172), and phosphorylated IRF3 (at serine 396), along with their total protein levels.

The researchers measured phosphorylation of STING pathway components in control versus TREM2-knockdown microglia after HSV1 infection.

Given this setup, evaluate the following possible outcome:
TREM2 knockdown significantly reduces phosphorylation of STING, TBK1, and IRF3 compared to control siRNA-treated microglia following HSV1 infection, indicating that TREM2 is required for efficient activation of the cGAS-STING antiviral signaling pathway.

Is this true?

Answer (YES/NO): YES